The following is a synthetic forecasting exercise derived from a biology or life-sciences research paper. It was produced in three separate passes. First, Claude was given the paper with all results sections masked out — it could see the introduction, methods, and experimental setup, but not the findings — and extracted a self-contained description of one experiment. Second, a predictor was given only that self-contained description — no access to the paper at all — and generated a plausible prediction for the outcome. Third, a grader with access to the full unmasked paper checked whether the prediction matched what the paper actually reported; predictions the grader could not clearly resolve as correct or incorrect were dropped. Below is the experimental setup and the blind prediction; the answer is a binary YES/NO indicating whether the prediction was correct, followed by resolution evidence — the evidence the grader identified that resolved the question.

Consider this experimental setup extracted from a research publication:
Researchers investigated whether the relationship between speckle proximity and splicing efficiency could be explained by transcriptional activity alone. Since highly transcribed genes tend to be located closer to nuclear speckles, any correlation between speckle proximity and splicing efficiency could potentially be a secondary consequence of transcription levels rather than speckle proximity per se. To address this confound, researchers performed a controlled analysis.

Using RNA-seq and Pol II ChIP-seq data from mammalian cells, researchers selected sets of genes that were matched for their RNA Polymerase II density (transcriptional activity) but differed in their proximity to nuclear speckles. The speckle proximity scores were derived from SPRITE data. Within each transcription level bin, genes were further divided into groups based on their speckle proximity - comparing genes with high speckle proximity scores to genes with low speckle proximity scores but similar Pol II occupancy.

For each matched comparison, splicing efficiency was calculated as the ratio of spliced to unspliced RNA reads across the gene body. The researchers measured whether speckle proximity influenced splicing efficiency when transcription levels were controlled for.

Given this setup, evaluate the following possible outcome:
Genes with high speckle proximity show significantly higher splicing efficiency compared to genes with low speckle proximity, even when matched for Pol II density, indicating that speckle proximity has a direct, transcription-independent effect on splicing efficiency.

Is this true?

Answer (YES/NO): YES